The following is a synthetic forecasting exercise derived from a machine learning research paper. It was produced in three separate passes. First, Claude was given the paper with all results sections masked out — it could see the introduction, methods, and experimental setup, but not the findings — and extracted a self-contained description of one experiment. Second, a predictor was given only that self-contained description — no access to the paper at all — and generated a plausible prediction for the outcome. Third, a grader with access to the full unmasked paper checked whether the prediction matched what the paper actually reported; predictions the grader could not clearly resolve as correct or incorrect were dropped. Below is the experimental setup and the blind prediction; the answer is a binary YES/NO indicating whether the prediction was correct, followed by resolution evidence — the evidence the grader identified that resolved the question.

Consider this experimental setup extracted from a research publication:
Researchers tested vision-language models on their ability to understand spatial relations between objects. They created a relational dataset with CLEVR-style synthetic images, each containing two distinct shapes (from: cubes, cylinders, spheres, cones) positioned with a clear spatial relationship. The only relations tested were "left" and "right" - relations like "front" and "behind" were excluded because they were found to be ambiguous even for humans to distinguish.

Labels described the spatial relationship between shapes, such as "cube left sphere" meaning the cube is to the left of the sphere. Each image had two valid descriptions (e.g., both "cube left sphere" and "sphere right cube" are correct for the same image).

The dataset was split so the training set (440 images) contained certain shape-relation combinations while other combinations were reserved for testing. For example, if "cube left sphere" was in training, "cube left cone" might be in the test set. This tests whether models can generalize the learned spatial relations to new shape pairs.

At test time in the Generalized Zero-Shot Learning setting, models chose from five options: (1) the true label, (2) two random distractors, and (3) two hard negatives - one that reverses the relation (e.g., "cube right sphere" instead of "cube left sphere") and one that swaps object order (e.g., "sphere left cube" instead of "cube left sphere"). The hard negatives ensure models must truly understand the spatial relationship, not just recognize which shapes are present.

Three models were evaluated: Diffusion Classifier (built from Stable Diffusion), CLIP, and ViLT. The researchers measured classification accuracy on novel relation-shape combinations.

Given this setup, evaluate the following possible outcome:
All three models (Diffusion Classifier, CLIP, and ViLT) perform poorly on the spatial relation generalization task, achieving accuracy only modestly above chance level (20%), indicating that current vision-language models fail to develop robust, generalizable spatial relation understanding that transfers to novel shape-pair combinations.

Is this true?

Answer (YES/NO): NO